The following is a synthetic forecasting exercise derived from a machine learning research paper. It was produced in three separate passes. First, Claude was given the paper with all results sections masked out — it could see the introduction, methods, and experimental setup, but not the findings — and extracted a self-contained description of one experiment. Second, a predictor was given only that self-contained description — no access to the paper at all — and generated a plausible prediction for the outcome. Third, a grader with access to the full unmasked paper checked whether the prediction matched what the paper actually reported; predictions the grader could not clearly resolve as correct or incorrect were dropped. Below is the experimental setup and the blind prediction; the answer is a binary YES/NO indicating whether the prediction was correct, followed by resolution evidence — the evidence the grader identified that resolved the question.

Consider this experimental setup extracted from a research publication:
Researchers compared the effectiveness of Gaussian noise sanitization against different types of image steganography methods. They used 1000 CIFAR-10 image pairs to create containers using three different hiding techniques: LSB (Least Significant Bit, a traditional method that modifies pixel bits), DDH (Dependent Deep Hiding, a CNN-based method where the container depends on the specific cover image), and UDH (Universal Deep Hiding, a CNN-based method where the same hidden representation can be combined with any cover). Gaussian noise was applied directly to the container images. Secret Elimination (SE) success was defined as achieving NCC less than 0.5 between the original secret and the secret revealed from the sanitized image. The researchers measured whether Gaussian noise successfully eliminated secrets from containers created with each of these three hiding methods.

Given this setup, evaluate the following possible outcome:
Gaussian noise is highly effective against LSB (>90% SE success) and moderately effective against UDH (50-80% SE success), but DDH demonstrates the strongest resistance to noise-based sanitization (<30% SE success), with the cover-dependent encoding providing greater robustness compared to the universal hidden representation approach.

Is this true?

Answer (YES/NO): NO